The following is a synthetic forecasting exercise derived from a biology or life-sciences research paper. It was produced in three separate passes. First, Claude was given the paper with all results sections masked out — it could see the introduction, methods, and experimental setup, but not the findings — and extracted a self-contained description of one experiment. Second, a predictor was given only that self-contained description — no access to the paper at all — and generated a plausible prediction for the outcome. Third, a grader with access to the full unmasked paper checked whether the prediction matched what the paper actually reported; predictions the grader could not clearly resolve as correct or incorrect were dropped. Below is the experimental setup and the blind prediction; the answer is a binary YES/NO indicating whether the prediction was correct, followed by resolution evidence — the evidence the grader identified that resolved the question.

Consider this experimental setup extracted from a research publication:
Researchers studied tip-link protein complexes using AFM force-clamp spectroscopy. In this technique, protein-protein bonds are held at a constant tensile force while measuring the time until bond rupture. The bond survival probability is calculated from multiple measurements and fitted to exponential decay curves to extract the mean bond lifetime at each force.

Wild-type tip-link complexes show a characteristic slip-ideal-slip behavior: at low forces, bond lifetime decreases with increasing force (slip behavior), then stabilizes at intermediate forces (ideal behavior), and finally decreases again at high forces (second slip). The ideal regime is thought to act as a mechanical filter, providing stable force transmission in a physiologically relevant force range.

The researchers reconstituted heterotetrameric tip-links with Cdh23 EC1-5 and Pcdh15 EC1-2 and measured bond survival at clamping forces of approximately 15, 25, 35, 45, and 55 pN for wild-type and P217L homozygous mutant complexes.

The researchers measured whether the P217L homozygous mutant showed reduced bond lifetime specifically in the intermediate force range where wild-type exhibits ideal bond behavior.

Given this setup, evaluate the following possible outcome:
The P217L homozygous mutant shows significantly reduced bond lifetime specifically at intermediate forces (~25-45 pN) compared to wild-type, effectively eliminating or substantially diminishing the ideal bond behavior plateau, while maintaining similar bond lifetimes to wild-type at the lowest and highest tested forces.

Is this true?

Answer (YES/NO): NO